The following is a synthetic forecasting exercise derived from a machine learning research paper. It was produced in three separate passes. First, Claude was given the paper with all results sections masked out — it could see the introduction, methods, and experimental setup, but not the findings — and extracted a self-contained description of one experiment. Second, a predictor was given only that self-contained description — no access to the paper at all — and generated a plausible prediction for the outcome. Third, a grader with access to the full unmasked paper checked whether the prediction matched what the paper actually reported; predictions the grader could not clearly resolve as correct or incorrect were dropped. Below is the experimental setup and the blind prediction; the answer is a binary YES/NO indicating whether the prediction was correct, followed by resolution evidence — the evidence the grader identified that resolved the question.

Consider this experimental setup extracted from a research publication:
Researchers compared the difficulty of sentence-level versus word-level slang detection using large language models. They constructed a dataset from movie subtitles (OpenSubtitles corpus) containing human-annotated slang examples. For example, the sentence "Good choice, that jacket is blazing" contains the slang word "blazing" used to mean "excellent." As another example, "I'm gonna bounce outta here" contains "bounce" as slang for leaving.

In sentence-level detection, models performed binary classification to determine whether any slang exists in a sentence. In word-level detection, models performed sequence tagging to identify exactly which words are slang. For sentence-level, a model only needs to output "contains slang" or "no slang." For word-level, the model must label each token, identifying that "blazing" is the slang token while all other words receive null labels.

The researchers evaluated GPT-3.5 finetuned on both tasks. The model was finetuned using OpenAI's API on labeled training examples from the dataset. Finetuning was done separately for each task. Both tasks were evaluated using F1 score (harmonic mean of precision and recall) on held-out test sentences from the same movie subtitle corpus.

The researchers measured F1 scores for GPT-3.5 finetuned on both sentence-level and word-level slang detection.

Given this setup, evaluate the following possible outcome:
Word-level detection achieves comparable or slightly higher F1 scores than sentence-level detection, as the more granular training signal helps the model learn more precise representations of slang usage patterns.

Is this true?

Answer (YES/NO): NO